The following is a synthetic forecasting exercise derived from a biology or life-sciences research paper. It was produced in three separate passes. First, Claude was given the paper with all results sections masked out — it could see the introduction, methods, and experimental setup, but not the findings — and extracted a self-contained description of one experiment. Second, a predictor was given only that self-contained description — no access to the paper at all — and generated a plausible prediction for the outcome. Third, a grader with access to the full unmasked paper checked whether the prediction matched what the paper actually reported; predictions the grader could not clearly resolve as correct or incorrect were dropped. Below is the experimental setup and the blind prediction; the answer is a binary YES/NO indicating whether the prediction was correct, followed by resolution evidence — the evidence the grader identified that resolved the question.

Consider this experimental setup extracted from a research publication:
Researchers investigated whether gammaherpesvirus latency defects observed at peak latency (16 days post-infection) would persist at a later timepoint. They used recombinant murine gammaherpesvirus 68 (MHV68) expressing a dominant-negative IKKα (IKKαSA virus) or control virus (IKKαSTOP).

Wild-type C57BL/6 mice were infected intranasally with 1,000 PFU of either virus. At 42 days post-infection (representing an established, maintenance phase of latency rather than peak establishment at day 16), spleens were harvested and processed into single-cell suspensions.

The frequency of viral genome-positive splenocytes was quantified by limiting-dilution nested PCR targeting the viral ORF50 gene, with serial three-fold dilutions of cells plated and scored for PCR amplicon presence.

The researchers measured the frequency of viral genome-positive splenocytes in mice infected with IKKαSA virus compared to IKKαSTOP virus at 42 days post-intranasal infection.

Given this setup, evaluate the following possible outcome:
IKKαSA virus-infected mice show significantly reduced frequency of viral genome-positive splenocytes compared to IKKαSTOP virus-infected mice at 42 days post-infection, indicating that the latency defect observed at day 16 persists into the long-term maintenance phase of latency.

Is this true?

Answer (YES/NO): NO